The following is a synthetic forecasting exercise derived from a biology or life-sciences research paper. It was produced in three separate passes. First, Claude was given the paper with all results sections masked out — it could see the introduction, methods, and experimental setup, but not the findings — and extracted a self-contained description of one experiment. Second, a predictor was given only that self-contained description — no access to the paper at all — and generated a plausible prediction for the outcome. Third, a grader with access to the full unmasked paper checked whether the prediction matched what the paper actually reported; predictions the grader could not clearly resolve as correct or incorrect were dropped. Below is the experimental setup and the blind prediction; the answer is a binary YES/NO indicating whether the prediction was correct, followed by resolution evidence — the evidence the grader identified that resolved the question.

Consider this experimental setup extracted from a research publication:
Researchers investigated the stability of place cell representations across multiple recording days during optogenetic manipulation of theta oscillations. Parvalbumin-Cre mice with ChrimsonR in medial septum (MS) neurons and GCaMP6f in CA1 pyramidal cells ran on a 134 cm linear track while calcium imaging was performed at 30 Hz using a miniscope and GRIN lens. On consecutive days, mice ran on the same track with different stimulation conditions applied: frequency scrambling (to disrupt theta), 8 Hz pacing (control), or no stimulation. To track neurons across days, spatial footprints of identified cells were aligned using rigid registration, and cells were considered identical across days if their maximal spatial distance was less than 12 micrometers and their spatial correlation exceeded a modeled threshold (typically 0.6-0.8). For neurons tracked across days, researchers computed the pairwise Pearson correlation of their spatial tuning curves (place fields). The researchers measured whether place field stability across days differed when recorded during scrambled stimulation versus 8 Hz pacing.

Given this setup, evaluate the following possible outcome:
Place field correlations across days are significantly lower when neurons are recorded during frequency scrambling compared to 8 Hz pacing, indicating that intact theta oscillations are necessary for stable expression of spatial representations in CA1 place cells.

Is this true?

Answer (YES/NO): NO